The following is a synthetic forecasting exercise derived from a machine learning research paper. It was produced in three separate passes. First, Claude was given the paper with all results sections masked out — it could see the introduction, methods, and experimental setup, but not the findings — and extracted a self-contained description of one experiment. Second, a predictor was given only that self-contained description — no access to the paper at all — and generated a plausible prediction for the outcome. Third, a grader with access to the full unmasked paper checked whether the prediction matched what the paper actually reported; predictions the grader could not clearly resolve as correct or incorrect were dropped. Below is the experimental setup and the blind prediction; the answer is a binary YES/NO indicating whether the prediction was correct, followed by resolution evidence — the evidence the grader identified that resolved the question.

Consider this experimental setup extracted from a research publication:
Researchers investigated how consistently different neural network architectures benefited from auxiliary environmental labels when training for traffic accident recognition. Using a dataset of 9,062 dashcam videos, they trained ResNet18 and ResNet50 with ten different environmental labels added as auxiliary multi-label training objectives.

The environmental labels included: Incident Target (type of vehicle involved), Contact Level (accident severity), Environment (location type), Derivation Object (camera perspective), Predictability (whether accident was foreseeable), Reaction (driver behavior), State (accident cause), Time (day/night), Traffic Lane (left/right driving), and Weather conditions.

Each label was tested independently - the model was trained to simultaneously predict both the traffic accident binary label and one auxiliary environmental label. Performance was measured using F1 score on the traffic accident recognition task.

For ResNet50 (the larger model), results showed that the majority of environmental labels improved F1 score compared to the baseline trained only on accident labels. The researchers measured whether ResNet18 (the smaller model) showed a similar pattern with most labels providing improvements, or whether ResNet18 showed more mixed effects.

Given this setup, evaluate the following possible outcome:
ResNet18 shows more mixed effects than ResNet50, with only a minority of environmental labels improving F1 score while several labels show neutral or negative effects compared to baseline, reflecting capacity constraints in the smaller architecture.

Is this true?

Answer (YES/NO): NO